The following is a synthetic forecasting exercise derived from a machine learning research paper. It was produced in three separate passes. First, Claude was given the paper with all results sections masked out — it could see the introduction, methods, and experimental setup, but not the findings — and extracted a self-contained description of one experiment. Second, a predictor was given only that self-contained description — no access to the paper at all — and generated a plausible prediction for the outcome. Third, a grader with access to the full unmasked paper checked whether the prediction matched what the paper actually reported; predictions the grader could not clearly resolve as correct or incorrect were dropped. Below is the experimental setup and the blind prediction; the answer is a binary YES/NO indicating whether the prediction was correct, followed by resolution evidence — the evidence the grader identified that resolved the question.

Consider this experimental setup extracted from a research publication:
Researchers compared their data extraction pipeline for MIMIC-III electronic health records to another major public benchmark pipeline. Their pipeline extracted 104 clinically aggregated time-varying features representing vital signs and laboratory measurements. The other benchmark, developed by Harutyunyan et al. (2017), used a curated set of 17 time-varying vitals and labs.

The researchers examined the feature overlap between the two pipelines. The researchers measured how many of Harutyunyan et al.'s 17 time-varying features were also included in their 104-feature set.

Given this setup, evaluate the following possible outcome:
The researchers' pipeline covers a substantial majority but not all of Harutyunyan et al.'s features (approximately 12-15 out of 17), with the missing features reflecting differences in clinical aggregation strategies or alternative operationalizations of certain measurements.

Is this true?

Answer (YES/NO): YES